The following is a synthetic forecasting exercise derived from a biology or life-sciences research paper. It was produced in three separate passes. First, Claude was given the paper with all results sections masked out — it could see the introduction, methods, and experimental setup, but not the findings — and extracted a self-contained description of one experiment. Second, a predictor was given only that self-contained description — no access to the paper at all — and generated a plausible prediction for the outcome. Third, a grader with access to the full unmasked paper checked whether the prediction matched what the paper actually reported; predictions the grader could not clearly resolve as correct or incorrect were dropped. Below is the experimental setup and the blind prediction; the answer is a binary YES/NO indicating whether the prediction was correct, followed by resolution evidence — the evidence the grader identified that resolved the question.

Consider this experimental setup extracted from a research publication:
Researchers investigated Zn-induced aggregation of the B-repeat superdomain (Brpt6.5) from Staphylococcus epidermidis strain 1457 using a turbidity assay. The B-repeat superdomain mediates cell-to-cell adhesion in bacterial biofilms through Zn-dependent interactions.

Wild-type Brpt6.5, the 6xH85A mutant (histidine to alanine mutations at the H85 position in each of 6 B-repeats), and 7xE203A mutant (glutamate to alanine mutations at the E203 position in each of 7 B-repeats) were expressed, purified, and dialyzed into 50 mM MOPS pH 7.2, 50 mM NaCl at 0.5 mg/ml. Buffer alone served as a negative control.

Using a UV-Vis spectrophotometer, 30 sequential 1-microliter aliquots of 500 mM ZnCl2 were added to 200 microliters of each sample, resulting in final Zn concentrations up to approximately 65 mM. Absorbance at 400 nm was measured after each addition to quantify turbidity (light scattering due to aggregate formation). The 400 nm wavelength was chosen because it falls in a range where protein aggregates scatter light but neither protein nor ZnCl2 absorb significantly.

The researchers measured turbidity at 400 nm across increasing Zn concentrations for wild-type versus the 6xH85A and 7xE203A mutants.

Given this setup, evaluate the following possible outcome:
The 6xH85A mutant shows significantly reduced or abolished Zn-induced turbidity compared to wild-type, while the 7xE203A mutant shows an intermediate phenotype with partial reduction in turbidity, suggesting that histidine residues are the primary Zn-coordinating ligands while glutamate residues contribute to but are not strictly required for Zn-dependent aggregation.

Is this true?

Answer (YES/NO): NO